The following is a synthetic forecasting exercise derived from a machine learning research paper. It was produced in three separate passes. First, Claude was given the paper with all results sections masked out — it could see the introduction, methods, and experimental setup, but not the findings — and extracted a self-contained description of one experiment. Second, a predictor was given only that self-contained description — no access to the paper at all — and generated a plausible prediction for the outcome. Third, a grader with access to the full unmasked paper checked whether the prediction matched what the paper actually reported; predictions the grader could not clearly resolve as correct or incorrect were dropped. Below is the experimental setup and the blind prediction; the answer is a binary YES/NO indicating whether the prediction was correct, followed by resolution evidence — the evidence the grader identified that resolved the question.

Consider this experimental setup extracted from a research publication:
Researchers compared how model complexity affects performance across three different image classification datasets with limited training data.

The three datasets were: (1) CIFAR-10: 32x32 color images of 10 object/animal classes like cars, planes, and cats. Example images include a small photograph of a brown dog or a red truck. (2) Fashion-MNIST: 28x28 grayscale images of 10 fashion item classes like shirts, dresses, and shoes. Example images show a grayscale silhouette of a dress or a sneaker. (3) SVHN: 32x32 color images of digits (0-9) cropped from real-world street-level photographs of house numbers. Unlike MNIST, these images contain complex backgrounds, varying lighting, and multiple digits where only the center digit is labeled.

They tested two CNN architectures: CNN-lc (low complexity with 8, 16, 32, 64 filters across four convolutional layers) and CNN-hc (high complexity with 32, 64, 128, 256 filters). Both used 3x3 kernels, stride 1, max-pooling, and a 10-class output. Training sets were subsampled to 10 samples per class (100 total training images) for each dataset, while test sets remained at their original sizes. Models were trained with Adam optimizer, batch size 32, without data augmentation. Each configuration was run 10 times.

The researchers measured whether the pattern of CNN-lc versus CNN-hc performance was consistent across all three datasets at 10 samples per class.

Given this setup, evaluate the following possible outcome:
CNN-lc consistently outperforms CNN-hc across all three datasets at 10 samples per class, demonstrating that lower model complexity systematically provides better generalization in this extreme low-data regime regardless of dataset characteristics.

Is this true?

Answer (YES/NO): NO